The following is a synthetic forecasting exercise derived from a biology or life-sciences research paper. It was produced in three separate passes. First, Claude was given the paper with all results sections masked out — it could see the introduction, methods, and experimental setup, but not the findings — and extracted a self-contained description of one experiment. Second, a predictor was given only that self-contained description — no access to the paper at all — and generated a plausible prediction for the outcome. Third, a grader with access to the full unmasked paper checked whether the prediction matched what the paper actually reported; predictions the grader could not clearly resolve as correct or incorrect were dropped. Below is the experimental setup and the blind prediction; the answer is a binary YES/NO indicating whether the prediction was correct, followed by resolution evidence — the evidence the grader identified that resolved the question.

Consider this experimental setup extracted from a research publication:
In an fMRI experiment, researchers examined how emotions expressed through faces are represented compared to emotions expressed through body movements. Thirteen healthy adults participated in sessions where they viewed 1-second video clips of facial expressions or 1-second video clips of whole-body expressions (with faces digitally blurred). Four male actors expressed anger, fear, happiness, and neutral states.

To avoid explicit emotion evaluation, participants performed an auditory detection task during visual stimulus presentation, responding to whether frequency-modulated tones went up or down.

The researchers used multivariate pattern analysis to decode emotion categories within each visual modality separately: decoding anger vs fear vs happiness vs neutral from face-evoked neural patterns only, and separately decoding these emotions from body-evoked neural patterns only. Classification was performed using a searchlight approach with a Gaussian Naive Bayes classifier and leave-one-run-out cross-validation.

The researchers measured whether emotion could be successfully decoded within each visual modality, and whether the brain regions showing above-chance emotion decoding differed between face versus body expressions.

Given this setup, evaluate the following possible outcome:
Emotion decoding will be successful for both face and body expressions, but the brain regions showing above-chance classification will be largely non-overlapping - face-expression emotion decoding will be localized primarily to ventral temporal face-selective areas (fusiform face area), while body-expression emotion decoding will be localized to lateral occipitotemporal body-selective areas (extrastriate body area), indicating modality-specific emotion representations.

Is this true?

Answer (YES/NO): NO